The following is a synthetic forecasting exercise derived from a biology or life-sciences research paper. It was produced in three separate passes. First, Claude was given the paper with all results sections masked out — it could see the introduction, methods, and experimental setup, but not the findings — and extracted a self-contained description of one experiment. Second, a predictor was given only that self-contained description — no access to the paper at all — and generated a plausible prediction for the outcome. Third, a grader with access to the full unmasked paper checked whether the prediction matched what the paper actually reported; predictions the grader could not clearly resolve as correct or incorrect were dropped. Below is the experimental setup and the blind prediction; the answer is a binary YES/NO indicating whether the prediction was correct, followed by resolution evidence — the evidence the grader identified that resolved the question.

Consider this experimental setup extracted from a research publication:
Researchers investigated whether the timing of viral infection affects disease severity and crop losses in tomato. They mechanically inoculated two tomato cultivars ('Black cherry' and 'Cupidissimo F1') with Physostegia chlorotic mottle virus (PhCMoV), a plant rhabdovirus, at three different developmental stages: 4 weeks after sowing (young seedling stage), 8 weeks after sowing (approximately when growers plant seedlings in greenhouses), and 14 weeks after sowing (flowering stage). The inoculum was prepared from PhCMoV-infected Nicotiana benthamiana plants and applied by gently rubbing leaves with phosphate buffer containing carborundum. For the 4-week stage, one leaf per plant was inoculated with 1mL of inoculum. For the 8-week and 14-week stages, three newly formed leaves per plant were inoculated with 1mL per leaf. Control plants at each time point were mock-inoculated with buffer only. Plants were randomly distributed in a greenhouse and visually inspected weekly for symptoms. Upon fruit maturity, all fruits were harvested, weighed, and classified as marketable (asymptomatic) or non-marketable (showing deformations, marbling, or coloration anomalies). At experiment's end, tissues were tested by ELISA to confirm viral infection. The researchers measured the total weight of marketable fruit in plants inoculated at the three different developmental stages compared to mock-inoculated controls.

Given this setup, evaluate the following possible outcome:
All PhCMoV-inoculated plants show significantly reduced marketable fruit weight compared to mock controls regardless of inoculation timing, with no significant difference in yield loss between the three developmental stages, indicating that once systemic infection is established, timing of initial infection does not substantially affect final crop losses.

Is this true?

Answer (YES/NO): NO